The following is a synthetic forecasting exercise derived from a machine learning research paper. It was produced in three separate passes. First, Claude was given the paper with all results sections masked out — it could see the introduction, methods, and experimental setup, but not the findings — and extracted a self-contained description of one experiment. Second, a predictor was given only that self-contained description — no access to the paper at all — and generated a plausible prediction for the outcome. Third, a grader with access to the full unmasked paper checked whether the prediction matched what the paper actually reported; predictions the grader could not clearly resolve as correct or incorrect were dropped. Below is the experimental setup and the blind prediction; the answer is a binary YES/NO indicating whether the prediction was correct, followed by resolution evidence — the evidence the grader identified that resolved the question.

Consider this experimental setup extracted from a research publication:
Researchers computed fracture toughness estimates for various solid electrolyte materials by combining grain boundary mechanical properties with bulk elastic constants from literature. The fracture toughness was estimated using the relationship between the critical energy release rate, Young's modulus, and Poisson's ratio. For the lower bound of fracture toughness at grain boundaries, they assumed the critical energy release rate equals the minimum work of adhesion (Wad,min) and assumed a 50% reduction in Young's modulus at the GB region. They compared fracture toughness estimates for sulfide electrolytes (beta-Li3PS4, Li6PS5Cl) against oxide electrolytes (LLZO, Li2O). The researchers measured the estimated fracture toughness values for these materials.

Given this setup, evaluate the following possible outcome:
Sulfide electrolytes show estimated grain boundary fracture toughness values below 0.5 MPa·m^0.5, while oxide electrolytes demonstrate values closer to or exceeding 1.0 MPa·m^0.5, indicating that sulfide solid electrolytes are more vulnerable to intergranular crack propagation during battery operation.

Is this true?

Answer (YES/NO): NO